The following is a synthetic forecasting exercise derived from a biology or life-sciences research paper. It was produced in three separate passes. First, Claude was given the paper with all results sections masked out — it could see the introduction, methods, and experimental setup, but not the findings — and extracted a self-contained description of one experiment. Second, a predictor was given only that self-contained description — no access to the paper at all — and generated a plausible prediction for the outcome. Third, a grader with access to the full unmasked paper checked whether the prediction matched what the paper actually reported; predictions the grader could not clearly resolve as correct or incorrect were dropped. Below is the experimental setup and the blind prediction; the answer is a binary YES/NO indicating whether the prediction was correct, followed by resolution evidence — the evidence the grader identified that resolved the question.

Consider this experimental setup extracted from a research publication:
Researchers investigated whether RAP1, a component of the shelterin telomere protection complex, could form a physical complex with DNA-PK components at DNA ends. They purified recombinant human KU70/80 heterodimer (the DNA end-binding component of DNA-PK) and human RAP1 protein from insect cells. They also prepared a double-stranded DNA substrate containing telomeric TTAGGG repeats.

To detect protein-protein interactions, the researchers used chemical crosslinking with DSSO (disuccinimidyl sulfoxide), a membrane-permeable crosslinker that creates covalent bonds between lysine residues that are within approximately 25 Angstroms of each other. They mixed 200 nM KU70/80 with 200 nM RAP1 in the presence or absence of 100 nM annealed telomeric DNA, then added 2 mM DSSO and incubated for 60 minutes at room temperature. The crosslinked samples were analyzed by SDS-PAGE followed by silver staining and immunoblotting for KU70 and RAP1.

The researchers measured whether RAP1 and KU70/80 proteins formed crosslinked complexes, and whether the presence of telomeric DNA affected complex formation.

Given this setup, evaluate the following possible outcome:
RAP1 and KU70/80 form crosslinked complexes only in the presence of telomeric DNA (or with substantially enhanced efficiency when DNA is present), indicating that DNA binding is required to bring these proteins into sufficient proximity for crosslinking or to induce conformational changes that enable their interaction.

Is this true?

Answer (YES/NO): YES